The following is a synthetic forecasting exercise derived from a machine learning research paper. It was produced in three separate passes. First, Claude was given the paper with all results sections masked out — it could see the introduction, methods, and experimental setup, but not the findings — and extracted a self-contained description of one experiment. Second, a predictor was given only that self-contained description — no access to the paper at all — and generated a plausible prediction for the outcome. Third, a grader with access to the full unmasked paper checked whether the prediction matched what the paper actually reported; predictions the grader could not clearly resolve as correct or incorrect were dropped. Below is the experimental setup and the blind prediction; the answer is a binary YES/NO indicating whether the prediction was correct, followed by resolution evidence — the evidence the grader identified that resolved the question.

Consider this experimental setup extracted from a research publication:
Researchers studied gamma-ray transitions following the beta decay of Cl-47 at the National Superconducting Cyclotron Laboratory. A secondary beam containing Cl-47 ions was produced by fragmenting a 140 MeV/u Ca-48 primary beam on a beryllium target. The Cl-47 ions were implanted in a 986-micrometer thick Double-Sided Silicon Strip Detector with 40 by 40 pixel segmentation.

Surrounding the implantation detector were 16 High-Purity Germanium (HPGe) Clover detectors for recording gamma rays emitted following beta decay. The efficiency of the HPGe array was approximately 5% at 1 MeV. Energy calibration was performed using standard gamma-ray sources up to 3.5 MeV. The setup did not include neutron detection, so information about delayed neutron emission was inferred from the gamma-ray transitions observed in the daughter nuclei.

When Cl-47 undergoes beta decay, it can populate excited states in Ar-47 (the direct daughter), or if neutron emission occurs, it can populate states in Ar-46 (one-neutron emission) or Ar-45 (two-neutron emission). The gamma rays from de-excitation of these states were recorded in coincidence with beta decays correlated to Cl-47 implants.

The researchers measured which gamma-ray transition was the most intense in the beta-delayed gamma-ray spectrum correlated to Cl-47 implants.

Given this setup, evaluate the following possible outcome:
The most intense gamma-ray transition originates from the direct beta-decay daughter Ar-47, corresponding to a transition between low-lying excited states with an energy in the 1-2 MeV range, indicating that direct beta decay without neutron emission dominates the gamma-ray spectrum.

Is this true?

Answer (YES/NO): NO